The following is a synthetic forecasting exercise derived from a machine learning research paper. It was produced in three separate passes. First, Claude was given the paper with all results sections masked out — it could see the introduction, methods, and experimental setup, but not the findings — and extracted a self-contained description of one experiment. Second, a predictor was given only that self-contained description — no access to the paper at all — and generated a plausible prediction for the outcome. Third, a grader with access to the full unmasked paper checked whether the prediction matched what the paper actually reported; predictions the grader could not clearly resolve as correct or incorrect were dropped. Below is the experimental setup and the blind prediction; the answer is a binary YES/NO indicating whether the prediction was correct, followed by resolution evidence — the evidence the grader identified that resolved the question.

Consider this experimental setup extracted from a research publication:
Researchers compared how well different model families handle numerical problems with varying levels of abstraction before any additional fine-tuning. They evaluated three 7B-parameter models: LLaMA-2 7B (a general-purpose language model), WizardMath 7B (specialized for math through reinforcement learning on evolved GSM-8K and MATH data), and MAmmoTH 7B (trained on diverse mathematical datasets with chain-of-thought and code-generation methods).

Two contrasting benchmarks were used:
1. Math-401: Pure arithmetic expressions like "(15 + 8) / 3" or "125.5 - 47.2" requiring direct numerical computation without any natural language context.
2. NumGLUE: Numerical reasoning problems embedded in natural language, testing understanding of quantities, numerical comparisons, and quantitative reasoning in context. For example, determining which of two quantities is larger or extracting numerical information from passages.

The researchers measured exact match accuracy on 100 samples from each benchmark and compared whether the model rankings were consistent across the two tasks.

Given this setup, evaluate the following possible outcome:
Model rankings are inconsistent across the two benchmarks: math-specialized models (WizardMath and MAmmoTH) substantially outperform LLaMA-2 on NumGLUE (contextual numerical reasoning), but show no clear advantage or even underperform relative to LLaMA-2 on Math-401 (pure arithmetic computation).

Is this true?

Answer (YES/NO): YES